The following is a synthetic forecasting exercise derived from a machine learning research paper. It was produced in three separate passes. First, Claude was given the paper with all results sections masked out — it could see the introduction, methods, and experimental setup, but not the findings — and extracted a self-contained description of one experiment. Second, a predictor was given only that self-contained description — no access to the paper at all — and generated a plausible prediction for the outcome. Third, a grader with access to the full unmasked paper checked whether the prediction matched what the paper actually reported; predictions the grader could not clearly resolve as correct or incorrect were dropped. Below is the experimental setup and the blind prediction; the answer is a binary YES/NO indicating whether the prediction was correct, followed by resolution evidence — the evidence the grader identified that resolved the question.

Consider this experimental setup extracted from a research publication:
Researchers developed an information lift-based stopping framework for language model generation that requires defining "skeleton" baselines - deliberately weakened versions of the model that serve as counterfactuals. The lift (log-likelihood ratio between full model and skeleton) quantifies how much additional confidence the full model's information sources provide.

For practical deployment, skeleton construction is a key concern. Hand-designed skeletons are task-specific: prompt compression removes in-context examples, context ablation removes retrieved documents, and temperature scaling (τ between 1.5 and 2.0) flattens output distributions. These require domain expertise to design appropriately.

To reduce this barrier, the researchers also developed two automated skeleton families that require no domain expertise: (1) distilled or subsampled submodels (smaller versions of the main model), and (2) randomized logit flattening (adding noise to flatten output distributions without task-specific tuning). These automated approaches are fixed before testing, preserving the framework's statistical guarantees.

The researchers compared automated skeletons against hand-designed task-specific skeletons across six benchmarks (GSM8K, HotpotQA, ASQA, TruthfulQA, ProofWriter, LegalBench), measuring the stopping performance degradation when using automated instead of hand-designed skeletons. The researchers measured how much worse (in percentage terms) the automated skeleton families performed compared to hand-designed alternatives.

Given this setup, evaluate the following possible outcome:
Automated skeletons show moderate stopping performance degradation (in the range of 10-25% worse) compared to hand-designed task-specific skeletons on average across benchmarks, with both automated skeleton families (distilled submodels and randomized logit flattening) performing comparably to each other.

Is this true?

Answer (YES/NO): NO